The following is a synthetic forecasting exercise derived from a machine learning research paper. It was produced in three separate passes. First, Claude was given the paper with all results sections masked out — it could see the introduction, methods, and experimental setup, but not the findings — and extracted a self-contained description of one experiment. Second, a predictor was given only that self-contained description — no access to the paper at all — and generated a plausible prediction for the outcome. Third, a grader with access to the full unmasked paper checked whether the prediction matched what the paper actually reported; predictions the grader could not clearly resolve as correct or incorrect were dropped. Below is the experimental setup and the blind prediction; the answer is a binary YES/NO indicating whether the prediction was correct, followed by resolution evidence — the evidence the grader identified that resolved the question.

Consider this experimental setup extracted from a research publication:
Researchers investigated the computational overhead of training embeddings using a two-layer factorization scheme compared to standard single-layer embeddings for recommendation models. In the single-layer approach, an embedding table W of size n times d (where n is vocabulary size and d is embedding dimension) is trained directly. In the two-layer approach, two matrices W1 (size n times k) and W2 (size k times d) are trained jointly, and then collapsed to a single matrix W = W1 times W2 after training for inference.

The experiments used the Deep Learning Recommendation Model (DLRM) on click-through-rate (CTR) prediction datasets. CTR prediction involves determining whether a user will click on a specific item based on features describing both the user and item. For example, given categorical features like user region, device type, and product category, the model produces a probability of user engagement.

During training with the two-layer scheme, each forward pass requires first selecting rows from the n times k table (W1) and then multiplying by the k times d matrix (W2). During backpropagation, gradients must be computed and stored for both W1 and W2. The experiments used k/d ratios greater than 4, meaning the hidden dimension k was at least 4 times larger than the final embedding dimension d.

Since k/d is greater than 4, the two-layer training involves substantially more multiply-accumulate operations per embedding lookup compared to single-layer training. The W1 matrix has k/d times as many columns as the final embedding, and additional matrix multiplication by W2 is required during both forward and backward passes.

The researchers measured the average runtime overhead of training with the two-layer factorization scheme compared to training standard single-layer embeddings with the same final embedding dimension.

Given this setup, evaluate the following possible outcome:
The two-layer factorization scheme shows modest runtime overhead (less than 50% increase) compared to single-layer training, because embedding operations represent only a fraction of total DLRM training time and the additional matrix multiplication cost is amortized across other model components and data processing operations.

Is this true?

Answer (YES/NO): YES